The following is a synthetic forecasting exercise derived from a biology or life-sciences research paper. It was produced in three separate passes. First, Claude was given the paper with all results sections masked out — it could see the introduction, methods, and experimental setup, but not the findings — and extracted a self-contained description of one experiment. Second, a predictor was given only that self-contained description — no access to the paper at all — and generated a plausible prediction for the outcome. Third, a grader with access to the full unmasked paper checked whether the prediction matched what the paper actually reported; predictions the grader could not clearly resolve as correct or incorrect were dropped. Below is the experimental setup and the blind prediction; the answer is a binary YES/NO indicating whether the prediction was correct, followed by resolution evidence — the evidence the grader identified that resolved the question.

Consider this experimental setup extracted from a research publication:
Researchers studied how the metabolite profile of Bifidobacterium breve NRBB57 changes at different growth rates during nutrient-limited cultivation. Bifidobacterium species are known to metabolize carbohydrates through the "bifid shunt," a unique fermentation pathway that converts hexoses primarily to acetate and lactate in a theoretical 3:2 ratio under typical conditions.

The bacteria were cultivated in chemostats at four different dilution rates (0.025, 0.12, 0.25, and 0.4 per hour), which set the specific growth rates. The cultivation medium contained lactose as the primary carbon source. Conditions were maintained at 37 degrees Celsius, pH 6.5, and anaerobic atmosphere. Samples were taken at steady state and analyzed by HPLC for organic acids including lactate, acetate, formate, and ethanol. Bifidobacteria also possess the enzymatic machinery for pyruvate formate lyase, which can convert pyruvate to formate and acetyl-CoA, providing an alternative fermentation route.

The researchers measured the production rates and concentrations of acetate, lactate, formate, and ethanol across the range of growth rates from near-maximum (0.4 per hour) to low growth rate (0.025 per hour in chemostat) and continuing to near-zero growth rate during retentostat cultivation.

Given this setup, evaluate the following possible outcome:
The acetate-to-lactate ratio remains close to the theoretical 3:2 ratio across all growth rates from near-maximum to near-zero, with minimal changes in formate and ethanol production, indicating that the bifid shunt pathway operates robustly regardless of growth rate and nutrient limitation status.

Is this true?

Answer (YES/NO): NO